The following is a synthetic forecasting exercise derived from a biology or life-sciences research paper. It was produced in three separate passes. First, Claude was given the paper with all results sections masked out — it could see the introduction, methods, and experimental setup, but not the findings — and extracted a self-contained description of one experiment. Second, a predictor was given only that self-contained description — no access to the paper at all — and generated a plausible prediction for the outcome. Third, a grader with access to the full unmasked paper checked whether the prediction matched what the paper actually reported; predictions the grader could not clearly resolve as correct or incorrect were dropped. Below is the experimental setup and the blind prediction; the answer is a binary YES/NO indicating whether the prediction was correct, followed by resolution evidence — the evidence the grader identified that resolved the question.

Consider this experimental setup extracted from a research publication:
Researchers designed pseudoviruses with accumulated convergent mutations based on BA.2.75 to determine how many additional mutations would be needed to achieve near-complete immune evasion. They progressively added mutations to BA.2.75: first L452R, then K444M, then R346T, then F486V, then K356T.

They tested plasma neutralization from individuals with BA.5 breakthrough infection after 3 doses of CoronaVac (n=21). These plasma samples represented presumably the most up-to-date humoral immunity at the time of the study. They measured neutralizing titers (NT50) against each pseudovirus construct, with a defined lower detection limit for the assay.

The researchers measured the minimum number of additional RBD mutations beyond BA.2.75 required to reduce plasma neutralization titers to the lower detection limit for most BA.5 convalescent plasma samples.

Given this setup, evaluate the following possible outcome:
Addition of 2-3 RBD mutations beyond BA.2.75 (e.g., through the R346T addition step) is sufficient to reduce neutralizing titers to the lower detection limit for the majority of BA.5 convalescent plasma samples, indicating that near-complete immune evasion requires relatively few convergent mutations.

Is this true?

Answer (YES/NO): NO